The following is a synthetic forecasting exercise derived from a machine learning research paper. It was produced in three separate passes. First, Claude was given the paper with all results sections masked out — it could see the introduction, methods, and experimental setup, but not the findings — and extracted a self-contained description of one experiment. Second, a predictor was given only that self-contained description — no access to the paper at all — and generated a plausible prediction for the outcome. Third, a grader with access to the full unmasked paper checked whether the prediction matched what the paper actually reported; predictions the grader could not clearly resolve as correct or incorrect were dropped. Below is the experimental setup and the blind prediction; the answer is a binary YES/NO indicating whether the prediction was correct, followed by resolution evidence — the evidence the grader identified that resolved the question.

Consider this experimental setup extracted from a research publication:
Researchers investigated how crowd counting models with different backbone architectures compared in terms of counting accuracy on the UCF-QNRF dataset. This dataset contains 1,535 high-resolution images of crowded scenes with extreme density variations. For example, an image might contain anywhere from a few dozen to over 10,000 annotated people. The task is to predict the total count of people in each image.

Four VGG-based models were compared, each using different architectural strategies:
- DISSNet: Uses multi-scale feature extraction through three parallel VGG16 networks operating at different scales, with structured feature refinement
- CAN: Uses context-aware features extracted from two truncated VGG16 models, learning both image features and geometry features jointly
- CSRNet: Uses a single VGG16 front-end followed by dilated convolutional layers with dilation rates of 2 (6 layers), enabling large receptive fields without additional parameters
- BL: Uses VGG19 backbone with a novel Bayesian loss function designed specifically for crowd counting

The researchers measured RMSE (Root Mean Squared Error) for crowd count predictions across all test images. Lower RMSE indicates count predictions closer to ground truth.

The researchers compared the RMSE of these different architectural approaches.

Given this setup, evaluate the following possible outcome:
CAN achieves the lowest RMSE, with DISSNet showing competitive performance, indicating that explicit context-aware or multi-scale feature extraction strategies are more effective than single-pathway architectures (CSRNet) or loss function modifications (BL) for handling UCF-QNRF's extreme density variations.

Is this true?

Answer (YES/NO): NO